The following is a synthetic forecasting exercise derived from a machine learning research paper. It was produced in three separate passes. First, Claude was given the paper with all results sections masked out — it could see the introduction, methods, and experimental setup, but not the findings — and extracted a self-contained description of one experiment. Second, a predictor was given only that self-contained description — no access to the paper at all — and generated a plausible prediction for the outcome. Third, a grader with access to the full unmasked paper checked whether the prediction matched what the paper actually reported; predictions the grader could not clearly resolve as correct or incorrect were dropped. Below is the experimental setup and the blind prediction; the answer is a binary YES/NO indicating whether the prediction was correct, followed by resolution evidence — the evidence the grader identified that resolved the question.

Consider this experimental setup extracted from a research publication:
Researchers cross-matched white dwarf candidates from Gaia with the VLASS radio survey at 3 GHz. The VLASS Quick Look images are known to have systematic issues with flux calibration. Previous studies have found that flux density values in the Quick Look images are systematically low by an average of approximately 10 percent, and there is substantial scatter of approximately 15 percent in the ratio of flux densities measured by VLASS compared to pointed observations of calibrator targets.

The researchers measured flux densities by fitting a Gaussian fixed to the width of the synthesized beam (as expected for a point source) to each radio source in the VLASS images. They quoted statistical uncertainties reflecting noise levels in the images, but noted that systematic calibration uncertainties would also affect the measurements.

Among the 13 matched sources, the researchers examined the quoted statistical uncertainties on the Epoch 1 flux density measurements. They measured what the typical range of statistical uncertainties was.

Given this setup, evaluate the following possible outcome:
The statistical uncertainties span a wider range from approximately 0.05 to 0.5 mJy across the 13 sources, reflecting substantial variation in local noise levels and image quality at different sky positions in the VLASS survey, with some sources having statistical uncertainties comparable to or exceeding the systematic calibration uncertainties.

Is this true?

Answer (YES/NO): NO